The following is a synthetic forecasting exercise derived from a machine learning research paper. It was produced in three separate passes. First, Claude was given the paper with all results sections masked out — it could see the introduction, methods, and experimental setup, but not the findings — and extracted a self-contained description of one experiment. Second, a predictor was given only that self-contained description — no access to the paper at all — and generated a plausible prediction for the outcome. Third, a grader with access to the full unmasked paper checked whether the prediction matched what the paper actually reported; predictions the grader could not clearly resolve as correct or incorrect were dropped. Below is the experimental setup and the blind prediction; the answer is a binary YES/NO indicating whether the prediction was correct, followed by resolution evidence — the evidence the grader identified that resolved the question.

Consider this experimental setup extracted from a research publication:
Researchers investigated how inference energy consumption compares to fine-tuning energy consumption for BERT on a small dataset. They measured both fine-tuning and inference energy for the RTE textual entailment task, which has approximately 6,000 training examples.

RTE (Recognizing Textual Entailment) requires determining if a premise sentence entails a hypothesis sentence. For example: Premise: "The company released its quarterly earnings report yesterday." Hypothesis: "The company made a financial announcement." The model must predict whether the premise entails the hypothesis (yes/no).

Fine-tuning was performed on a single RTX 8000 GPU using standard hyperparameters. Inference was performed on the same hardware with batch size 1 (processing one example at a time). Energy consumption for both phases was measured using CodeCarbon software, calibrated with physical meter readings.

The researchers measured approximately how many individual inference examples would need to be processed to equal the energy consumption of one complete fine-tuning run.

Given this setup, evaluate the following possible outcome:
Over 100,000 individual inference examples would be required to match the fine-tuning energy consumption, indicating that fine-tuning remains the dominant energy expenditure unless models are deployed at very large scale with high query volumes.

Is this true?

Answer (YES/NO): NO